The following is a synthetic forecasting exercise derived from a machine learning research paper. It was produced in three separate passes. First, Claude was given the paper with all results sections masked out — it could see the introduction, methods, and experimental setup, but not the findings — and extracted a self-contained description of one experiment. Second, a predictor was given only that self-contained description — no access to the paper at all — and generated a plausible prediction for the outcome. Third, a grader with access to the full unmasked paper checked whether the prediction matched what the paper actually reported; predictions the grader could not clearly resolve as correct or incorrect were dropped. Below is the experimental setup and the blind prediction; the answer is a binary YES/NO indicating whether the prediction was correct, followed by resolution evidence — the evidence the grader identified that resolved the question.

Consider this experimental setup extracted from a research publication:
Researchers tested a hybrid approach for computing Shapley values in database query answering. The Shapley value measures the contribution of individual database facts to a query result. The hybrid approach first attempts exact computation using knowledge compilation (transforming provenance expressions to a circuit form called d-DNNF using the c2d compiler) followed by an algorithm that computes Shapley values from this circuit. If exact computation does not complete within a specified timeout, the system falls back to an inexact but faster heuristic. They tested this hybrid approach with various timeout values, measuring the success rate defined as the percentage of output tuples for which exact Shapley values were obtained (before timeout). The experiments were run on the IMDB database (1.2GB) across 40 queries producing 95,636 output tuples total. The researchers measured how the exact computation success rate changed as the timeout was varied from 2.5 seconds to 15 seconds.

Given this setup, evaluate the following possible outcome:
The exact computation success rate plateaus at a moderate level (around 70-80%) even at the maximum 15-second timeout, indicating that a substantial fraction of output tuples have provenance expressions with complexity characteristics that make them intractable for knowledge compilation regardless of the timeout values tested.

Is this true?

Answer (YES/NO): NO